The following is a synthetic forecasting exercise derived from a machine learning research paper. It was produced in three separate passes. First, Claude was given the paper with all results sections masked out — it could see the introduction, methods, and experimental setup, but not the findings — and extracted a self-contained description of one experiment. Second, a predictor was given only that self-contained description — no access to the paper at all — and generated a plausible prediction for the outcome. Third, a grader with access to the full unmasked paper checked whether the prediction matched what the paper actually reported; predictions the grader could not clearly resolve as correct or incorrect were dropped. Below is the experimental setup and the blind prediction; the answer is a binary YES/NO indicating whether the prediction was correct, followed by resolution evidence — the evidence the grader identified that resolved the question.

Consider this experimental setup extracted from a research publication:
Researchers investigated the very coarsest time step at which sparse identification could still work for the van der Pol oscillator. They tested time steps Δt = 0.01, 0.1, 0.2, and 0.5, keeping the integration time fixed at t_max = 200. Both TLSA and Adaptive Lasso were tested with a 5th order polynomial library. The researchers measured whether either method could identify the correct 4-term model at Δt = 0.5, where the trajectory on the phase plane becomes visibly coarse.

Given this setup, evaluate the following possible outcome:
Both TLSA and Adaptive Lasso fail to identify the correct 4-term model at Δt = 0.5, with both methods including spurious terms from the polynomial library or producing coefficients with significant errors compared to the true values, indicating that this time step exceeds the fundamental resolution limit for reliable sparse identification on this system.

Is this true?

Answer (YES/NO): YES